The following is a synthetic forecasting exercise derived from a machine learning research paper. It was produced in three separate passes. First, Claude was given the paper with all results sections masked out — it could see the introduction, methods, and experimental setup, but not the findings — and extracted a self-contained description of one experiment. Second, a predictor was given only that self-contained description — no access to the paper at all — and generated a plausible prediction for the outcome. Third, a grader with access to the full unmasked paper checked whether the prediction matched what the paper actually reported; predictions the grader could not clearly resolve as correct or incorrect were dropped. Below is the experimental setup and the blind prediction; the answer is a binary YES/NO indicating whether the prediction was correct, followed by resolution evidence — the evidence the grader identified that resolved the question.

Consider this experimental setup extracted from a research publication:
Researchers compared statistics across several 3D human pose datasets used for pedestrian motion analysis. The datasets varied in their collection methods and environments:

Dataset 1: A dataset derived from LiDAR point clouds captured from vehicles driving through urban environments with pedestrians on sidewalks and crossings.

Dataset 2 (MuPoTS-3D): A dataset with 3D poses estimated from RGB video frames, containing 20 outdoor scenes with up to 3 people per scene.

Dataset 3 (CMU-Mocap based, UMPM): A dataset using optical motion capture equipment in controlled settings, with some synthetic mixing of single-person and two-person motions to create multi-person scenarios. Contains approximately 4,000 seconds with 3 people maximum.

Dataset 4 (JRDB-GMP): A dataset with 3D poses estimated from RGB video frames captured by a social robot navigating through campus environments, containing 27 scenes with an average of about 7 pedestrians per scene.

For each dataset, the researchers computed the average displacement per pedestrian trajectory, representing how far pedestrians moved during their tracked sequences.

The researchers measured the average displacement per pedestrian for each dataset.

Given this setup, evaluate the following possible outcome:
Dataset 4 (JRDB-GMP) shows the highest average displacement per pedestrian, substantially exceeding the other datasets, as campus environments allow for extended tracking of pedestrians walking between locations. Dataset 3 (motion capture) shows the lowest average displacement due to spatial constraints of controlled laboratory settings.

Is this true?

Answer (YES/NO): NO